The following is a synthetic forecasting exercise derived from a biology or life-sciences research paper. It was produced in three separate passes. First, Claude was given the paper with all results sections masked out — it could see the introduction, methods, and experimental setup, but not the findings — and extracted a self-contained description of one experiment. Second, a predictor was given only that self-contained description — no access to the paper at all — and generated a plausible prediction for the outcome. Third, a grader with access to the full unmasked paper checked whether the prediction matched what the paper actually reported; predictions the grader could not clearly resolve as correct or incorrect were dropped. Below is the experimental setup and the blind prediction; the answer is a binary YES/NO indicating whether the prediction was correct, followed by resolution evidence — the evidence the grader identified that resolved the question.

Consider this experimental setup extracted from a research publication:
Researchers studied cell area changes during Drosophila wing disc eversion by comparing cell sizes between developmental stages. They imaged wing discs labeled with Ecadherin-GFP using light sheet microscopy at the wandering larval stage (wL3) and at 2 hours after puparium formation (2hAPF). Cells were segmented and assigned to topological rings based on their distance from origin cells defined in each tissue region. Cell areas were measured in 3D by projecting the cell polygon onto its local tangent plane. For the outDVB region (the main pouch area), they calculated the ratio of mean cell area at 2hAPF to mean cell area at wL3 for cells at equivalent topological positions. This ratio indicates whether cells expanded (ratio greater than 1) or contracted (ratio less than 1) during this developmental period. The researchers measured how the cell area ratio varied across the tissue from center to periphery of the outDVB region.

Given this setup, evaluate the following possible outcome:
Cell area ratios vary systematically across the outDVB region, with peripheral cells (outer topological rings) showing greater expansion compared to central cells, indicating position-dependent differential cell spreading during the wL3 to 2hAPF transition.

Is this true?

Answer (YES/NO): NO